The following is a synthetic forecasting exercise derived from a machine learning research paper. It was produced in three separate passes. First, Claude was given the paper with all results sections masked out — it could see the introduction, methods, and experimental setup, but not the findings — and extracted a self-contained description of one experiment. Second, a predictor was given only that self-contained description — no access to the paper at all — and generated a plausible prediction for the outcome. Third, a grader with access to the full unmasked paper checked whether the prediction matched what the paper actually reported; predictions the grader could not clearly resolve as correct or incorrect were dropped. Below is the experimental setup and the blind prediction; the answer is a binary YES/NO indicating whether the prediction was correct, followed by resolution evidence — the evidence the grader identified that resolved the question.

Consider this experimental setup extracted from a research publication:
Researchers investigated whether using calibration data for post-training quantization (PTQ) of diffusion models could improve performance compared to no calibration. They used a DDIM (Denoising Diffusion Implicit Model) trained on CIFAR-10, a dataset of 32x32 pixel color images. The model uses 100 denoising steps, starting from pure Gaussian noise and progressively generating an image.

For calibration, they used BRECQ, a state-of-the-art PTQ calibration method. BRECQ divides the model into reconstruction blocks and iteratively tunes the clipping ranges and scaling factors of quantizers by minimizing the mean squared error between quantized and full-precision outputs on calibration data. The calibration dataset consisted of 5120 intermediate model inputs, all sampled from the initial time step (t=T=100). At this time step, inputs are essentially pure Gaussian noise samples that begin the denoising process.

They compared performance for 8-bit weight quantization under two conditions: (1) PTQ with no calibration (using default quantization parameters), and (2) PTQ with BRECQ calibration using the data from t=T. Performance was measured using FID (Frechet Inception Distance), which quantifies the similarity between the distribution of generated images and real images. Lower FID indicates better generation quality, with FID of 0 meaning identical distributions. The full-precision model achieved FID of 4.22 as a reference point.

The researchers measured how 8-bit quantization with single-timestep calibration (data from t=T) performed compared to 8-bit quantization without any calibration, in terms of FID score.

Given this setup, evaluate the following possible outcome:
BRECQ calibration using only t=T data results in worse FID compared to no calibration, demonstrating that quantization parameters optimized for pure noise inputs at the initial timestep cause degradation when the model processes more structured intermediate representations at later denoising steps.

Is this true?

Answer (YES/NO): YES